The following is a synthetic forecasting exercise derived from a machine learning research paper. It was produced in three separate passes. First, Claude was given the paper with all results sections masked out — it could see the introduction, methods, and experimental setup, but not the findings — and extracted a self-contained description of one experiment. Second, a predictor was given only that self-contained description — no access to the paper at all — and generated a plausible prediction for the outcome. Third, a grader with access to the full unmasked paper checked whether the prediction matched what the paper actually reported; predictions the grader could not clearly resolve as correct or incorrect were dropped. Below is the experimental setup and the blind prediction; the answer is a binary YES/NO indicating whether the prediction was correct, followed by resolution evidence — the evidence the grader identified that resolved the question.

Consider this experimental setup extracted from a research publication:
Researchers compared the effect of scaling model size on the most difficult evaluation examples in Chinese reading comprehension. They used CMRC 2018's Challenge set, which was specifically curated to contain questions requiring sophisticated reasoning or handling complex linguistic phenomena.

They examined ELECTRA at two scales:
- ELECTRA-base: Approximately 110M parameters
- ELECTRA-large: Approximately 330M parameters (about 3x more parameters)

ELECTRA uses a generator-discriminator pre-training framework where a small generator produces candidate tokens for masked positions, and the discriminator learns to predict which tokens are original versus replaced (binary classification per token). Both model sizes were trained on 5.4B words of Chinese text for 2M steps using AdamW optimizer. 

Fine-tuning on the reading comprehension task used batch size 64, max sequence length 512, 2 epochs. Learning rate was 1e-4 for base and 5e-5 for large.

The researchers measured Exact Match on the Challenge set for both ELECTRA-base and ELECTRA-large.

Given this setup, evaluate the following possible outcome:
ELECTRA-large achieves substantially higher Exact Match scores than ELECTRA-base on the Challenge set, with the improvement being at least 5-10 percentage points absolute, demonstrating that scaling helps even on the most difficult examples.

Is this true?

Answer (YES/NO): NO